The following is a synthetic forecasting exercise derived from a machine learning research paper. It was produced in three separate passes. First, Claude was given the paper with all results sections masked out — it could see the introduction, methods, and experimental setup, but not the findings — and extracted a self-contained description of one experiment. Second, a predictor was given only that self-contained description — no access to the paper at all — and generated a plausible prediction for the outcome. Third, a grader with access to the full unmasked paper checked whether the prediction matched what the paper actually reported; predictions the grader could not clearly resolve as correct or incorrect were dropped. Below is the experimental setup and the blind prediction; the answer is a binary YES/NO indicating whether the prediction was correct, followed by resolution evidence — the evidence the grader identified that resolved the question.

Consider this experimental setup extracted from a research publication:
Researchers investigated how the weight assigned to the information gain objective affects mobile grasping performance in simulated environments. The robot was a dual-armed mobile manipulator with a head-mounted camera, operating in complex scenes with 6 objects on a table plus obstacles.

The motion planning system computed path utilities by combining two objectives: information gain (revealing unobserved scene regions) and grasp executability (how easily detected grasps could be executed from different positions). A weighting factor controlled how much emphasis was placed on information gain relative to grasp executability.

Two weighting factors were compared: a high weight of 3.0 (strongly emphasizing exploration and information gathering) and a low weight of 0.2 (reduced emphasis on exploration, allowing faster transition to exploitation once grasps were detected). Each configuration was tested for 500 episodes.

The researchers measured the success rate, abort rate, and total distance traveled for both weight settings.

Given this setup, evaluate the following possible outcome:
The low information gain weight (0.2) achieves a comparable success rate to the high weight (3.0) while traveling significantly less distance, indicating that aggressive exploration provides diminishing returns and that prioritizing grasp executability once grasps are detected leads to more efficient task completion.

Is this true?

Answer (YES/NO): NO